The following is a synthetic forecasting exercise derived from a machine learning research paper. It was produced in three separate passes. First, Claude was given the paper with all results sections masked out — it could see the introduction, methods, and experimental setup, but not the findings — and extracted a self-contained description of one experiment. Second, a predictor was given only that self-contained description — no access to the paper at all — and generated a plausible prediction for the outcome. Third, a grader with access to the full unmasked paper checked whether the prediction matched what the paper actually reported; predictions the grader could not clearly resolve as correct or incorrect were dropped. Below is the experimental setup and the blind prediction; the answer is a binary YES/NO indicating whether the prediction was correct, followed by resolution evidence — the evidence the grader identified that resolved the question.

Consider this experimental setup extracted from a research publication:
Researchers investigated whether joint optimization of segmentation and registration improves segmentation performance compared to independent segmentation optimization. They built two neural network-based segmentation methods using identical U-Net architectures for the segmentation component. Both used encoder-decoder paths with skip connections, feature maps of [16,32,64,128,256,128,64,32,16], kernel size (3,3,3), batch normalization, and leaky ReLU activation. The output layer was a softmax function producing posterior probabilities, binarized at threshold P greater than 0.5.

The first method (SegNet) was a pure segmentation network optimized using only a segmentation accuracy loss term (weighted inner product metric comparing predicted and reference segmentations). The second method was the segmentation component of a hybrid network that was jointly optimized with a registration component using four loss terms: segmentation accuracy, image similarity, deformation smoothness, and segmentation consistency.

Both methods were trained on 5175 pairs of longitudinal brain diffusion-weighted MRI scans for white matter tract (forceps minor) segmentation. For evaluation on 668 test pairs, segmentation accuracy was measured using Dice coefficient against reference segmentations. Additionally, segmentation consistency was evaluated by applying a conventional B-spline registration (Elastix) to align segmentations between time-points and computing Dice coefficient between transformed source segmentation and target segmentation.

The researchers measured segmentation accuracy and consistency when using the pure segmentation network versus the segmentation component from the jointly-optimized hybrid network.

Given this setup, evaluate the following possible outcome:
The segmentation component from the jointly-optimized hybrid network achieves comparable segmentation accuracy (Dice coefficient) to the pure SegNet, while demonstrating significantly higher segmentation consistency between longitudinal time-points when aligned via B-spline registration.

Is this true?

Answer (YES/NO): NO